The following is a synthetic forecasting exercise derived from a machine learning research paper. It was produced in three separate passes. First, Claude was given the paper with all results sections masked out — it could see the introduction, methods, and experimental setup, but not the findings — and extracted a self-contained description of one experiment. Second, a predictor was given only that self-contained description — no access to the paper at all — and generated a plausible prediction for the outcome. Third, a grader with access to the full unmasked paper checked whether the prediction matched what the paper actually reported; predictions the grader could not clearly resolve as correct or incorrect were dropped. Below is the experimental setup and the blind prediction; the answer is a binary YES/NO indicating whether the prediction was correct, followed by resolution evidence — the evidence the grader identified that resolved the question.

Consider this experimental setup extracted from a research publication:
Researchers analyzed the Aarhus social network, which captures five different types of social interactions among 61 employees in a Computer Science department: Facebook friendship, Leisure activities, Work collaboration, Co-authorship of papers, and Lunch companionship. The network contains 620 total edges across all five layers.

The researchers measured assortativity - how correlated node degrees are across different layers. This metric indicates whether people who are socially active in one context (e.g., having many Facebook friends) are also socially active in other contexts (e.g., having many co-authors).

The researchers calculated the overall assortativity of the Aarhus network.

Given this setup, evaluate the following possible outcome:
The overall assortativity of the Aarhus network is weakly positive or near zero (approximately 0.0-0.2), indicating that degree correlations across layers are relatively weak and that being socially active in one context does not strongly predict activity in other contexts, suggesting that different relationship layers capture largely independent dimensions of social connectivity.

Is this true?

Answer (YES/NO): NO